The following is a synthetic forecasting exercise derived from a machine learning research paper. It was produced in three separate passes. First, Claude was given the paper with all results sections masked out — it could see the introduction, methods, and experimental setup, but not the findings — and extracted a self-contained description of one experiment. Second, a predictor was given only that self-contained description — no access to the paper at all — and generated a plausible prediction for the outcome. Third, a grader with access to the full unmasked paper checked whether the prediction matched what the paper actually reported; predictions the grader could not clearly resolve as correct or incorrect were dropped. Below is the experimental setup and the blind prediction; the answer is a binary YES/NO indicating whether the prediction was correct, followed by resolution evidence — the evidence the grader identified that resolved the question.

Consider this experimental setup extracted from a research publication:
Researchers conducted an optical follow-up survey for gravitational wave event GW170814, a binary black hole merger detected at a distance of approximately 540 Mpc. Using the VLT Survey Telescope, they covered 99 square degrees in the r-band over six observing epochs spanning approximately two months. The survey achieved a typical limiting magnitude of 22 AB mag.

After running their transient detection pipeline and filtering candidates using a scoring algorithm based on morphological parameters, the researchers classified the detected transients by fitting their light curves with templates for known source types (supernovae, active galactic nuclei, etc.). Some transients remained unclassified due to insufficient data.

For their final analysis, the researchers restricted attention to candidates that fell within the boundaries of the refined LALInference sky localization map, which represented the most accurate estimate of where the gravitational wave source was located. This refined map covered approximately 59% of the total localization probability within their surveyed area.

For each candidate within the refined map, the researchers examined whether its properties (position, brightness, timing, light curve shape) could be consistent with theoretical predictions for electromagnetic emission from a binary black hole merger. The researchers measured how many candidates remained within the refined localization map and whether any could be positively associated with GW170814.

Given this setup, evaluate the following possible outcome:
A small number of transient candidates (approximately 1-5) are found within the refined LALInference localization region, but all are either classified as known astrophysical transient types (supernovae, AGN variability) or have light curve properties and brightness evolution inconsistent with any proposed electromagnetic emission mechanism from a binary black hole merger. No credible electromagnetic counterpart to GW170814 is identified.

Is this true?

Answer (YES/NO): NO